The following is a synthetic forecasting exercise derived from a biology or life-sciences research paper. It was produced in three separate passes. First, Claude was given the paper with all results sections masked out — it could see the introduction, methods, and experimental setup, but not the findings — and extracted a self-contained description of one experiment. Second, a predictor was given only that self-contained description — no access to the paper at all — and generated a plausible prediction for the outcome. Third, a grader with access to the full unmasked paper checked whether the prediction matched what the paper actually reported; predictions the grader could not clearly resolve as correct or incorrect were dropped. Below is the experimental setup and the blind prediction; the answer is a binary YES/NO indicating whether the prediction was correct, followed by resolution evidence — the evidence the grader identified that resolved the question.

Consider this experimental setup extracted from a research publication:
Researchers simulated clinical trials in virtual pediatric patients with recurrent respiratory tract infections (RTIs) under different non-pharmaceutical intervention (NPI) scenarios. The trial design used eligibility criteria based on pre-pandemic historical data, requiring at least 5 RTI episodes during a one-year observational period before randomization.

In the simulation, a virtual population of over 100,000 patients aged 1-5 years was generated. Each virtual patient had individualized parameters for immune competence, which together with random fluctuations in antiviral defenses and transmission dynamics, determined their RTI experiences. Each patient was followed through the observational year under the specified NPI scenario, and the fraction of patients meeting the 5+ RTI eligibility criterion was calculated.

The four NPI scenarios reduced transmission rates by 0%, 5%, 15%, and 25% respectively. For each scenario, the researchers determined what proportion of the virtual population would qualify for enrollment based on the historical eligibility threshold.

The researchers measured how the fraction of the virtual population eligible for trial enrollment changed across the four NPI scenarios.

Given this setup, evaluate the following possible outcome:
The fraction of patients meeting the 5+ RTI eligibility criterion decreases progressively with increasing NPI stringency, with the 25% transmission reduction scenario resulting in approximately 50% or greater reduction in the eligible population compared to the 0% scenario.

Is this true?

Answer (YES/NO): NO